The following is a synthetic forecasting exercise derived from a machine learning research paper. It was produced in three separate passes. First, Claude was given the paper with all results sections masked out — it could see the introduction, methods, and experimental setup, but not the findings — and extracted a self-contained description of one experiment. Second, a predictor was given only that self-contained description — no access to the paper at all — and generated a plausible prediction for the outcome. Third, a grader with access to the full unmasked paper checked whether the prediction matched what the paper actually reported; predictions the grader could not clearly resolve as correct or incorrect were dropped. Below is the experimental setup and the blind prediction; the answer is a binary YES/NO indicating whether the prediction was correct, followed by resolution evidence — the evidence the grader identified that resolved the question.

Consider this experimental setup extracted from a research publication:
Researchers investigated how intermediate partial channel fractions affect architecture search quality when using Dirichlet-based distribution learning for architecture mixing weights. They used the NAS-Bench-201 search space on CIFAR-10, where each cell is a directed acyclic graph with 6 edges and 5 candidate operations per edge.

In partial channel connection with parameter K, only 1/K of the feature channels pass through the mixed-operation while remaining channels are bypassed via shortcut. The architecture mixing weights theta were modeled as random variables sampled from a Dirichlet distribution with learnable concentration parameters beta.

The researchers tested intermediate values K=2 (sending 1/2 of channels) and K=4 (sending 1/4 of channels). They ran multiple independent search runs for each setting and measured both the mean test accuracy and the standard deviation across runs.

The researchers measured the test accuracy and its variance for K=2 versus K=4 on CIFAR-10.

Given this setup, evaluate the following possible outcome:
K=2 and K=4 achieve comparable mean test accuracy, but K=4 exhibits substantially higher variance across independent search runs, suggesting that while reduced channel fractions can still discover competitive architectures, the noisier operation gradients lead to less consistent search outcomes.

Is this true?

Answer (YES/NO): NO